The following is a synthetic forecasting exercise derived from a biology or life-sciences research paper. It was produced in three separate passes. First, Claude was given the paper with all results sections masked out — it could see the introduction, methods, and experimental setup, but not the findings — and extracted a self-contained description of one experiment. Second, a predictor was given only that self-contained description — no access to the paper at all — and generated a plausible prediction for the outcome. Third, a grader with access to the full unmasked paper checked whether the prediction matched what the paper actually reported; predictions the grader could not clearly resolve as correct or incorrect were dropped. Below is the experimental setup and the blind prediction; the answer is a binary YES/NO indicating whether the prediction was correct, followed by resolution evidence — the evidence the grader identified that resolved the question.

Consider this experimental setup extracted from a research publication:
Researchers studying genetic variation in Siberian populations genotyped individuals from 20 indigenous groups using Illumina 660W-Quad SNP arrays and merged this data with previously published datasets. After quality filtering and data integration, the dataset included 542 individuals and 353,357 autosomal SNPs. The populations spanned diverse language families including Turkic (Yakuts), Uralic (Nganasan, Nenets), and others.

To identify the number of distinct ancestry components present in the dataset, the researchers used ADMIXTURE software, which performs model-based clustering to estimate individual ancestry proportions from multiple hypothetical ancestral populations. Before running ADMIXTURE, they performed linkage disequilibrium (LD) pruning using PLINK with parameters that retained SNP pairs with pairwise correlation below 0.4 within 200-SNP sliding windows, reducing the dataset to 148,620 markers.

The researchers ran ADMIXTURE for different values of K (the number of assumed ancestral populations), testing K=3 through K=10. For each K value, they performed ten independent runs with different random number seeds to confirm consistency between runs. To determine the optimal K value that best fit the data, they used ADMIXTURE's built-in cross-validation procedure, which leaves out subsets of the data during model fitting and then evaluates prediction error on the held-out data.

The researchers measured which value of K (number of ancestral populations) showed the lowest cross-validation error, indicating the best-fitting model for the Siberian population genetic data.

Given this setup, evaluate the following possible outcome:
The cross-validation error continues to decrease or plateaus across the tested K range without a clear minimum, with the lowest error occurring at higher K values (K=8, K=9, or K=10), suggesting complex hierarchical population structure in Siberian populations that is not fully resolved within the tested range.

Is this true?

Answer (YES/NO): NO